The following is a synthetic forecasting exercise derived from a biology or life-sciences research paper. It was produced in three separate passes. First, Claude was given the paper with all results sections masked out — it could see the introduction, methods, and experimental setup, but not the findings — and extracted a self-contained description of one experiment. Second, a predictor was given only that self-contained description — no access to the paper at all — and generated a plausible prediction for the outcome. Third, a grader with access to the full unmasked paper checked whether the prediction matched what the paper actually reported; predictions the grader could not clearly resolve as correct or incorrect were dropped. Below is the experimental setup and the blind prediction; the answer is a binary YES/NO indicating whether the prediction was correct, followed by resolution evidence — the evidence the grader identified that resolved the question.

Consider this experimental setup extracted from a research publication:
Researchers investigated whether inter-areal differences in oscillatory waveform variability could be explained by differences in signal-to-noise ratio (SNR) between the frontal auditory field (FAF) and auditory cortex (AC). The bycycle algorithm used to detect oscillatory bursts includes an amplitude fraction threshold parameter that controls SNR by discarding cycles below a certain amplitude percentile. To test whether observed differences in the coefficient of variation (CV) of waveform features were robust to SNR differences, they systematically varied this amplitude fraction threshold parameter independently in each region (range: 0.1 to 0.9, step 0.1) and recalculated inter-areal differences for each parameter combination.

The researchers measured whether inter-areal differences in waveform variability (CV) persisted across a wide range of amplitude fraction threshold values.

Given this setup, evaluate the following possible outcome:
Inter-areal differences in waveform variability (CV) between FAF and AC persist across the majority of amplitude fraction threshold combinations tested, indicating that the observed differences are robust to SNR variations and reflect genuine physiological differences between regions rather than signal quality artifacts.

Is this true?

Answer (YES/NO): YES